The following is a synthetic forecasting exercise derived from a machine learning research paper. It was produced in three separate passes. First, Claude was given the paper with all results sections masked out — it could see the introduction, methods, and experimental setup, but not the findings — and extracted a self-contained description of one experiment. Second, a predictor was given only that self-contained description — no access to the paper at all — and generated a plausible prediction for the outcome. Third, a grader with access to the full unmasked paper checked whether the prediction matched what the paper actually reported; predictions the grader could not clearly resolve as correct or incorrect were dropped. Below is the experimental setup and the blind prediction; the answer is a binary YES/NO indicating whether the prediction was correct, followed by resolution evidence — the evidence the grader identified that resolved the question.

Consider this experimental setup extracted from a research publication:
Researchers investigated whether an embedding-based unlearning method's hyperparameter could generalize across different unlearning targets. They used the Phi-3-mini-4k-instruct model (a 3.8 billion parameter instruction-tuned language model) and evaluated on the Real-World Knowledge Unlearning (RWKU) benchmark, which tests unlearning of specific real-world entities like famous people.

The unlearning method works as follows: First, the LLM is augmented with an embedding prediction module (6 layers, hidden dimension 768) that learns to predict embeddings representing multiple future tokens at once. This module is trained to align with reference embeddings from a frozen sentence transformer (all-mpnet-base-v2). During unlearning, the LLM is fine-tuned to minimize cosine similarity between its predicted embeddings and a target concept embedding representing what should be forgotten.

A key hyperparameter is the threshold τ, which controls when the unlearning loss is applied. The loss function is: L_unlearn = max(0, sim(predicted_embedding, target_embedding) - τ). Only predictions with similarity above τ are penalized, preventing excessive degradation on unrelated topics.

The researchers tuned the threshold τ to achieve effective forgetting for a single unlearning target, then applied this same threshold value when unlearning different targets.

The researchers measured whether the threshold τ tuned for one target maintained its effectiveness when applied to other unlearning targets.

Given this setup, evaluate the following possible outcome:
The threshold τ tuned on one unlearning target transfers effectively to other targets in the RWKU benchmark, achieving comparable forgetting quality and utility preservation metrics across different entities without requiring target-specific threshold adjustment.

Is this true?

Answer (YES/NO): NO